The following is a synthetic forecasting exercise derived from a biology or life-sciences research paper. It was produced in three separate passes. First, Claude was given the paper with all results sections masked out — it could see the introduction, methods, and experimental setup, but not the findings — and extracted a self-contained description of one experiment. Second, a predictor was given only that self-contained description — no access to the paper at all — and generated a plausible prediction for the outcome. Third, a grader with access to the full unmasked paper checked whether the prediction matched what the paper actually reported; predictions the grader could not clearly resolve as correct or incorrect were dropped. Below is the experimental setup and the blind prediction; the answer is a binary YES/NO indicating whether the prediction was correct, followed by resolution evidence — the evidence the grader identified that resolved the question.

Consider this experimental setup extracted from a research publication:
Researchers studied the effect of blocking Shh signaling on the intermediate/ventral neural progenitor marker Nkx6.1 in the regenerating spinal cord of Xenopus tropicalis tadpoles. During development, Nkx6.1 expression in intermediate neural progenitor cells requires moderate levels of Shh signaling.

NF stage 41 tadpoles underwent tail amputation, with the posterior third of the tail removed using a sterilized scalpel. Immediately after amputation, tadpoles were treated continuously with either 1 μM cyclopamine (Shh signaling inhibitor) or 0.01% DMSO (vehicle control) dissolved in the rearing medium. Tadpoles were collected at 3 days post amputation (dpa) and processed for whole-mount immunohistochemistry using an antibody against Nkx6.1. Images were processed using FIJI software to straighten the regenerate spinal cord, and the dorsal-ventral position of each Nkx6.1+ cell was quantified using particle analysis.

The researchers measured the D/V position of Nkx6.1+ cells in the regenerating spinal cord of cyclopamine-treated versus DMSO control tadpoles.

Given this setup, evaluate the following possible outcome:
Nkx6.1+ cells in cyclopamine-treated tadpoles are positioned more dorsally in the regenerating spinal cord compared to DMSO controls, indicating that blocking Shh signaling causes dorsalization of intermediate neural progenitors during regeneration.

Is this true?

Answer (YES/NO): NO